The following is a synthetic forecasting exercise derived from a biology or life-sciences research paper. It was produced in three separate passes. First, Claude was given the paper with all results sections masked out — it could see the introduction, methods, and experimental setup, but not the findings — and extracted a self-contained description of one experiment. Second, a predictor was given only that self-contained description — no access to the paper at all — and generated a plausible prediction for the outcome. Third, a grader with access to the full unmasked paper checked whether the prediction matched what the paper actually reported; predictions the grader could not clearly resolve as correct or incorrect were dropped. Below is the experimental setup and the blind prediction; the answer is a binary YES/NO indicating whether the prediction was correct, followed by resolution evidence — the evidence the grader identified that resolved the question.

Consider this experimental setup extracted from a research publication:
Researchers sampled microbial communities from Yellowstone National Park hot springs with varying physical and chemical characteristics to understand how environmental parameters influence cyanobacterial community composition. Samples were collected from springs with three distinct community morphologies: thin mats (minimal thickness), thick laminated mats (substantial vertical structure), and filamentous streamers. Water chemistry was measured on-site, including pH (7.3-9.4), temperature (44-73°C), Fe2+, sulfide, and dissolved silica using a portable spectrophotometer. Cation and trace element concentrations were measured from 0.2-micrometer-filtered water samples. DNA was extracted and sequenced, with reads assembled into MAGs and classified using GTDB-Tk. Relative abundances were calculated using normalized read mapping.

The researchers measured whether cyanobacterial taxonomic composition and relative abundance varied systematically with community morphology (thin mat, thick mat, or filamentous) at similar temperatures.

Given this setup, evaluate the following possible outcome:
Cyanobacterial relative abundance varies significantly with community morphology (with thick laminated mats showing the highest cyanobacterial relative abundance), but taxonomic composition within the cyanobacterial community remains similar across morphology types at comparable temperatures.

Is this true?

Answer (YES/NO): NO